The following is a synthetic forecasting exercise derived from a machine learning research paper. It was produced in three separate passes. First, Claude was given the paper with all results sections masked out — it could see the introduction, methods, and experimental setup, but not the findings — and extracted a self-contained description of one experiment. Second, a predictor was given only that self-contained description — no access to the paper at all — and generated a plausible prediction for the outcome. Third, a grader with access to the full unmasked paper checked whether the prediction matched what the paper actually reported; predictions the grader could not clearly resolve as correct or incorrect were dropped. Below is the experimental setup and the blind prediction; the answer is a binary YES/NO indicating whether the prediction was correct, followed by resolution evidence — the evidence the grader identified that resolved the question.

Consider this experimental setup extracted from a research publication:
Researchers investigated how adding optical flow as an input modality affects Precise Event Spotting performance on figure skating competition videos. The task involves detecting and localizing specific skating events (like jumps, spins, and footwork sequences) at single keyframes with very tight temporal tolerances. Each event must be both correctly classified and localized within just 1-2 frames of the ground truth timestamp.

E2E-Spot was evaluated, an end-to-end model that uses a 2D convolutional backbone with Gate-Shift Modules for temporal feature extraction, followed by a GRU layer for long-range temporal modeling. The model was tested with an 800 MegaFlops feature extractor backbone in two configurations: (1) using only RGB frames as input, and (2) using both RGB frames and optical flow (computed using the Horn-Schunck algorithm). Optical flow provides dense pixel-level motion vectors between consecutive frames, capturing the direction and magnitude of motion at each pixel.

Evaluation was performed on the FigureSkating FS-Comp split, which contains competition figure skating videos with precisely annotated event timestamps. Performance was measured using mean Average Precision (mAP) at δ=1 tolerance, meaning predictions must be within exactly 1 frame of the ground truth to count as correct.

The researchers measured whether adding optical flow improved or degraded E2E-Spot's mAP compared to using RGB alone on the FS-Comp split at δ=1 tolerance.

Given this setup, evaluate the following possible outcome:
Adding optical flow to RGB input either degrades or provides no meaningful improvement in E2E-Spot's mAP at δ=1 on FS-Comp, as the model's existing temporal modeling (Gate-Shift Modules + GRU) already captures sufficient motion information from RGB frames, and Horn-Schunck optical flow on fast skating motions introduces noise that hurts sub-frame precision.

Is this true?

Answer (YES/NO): YES